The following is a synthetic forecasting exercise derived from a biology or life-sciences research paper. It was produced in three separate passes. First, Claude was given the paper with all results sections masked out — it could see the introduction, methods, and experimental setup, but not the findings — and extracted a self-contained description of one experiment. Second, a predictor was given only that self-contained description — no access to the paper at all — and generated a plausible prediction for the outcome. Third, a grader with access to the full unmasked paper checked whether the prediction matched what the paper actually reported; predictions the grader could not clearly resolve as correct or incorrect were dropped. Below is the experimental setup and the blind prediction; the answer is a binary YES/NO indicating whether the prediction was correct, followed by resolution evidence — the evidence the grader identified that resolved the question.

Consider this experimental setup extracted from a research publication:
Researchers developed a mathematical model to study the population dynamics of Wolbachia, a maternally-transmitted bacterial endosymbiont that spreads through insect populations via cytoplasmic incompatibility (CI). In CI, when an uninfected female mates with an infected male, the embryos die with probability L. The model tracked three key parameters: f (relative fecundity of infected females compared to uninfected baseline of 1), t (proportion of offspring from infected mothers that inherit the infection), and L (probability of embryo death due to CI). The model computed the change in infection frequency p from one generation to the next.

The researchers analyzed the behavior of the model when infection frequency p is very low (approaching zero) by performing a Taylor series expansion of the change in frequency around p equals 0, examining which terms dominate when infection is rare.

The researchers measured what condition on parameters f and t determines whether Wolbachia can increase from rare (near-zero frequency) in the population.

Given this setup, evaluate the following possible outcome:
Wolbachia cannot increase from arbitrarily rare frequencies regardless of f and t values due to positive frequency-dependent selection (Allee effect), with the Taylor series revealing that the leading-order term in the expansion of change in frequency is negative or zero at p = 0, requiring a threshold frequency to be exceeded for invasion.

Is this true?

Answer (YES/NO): NO